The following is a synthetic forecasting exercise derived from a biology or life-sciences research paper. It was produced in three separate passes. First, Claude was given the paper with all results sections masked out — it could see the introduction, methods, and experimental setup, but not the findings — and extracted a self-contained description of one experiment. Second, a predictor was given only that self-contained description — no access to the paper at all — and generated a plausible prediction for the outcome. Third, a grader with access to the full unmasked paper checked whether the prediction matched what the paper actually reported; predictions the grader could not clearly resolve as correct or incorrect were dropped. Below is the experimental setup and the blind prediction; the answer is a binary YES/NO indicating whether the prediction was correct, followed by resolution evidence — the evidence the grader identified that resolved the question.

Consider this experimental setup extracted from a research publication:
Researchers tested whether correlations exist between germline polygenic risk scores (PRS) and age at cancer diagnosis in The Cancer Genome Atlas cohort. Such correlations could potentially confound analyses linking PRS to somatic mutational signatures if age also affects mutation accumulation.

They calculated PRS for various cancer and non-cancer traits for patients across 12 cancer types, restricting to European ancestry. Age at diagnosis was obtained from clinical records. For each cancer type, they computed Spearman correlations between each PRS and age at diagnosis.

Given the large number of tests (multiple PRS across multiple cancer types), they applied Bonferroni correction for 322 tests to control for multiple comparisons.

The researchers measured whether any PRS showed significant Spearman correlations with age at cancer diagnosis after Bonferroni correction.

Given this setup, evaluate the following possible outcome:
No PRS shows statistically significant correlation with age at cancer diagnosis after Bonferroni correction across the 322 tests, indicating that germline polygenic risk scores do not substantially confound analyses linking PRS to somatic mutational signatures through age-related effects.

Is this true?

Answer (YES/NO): YES